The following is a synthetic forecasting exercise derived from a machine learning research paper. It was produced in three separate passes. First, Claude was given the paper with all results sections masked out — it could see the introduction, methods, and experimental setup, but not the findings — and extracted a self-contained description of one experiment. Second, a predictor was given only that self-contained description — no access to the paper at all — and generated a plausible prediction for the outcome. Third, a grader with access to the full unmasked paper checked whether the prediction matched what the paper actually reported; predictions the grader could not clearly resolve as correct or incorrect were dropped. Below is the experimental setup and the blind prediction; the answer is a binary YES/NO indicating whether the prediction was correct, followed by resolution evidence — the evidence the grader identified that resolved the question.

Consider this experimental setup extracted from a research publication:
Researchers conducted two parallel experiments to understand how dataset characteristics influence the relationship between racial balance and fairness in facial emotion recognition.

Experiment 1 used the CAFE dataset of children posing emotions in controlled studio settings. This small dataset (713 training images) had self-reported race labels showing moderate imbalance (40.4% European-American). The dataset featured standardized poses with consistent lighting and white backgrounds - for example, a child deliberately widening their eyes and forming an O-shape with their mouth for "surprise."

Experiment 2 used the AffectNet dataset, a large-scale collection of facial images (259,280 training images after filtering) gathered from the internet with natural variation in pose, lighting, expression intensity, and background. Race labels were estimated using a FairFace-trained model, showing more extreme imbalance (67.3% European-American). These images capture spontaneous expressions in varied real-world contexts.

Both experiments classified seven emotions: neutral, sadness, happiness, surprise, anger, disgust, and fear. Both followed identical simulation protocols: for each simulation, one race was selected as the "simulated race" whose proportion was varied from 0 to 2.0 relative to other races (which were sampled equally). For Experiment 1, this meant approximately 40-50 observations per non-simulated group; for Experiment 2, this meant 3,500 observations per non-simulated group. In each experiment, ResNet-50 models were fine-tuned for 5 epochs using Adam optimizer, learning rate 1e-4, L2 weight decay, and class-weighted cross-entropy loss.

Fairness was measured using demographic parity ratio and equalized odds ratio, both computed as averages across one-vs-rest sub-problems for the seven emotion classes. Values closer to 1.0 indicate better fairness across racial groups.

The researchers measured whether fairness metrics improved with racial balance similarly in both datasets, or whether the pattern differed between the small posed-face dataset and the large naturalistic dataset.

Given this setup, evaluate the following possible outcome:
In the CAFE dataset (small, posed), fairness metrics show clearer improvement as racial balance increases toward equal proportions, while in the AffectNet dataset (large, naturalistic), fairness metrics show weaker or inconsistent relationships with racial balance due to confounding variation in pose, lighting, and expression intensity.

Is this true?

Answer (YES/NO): YES